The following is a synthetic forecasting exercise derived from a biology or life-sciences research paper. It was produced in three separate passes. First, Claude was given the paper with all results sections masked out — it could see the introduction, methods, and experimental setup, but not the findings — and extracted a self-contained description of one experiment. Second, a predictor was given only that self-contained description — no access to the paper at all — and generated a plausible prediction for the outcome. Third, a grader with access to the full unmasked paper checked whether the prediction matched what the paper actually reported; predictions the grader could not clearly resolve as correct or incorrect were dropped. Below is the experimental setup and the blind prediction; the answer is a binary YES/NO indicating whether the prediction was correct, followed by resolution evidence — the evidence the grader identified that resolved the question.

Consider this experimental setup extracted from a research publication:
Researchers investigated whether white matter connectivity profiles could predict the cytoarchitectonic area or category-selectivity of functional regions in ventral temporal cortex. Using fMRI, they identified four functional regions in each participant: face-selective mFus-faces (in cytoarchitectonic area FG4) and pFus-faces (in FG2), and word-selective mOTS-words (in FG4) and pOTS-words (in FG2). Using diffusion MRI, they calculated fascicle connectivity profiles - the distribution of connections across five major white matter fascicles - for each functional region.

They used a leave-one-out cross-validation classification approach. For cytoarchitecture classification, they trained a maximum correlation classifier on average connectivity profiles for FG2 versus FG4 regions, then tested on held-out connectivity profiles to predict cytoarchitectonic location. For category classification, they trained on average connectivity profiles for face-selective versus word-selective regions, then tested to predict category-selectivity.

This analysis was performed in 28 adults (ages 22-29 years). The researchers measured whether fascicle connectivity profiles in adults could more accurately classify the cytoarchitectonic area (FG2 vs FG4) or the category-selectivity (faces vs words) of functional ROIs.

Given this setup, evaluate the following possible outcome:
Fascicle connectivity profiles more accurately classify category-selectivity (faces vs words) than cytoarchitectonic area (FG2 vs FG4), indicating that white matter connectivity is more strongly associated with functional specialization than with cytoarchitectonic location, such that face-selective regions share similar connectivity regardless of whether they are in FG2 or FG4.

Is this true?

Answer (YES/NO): NO